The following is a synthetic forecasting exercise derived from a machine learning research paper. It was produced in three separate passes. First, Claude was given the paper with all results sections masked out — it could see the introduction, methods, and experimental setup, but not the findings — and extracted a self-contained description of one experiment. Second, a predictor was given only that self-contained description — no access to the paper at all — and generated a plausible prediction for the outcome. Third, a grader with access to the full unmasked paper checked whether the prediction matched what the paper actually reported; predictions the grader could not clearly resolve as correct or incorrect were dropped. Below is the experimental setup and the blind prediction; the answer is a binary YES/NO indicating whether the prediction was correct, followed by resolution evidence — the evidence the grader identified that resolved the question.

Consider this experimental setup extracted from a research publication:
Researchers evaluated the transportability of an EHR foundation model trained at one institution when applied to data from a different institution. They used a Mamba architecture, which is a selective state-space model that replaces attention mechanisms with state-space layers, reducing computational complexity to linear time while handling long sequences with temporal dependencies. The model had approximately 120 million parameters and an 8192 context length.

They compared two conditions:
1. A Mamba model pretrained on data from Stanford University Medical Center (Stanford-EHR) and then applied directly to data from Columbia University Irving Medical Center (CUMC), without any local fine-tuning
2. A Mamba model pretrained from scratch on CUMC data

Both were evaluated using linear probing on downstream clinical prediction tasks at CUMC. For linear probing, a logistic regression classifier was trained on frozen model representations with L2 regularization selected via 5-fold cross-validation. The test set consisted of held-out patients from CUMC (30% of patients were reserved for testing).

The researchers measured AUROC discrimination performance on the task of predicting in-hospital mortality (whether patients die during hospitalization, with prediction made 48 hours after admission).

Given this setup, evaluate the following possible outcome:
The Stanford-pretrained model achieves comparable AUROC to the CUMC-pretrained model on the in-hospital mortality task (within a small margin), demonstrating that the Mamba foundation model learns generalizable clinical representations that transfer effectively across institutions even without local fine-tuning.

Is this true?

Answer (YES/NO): NO